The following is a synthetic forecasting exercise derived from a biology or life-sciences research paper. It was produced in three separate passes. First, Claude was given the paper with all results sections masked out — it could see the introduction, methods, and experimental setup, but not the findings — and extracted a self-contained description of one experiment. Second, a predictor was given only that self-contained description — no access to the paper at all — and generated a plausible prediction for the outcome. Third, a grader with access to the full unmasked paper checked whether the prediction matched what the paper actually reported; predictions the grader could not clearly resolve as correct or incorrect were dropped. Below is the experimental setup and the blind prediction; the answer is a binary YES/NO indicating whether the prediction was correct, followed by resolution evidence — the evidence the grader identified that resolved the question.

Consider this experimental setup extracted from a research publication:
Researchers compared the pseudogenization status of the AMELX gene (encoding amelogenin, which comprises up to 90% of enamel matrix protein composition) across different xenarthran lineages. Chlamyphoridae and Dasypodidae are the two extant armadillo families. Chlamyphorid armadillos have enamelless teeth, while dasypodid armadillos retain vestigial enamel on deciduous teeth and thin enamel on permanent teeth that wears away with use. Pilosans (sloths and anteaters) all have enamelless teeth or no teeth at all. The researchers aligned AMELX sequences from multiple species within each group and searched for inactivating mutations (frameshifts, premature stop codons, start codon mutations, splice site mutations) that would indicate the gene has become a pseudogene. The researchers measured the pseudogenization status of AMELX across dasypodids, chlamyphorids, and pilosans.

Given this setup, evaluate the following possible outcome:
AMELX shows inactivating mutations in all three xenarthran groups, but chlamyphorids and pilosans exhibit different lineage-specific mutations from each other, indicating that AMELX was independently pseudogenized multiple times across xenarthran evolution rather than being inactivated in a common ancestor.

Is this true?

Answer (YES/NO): NO